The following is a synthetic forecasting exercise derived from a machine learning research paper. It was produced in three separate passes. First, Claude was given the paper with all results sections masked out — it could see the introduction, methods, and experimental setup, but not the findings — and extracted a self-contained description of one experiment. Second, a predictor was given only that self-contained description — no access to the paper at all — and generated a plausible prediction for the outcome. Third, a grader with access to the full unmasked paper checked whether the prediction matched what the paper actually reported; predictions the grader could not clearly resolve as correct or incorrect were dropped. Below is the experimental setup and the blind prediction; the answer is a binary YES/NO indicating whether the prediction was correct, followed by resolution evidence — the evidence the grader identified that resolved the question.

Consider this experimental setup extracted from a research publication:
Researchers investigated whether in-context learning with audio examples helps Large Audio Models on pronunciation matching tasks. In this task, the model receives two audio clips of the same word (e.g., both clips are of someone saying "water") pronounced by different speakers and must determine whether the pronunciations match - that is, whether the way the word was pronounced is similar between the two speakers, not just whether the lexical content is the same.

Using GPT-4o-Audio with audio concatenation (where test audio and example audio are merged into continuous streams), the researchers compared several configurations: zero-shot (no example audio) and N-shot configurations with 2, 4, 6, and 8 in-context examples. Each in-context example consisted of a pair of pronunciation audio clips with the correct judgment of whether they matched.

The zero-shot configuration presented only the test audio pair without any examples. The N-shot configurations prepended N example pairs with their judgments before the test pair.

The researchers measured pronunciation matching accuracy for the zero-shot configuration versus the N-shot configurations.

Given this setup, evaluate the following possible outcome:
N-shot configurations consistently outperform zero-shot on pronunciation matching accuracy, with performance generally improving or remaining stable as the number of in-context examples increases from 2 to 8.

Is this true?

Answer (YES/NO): NO